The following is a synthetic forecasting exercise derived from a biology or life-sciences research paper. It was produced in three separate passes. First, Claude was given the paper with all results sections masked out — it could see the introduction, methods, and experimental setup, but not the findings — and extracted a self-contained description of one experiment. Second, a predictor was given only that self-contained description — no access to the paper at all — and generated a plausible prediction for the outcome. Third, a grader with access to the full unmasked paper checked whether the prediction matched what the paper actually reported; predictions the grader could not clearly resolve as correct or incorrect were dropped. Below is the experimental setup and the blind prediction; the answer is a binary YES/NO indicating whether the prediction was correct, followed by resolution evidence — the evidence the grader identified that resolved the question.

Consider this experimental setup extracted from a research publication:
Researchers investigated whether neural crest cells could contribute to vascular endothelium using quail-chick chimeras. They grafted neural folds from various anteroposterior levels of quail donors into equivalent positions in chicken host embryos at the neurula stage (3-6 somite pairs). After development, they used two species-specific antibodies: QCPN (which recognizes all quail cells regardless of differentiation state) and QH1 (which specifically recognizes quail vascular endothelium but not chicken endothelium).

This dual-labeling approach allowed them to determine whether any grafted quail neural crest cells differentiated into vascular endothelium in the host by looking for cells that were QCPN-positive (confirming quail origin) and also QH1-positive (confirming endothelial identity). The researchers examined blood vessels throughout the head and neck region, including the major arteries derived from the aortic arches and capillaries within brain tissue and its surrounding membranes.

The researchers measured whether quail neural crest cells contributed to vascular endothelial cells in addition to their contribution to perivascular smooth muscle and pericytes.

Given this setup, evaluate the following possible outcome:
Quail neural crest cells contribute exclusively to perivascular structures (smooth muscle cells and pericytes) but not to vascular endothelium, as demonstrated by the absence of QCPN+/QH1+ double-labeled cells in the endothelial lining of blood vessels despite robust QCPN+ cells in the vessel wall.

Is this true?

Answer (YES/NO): YES